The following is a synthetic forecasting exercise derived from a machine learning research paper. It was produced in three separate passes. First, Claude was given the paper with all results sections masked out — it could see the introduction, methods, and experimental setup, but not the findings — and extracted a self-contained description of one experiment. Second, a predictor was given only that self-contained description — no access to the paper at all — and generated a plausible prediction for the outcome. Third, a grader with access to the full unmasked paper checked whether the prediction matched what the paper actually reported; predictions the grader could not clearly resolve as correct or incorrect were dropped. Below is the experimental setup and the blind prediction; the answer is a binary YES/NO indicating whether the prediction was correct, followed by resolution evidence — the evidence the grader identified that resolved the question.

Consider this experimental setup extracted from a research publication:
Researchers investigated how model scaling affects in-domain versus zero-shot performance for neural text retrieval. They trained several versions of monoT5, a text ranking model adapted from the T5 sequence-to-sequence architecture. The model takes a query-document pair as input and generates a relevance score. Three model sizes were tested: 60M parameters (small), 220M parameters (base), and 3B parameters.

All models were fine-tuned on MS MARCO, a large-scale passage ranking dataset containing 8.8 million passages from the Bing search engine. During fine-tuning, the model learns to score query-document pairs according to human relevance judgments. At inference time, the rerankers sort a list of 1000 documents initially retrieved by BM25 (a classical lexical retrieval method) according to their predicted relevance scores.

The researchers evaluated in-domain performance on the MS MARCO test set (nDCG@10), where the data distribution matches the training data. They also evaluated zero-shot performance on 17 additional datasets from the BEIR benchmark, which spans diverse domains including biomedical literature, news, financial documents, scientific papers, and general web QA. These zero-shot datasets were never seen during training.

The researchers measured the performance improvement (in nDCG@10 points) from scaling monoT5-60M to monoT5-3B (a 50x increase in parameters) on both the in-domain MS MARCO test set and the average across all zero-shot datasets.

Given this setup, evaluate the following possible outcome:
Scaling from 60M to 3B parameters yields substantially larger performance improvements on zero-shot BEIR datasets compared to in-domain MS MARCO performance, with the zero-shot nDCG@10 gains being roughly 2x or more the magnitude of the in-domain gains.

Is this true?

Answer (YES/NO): YES